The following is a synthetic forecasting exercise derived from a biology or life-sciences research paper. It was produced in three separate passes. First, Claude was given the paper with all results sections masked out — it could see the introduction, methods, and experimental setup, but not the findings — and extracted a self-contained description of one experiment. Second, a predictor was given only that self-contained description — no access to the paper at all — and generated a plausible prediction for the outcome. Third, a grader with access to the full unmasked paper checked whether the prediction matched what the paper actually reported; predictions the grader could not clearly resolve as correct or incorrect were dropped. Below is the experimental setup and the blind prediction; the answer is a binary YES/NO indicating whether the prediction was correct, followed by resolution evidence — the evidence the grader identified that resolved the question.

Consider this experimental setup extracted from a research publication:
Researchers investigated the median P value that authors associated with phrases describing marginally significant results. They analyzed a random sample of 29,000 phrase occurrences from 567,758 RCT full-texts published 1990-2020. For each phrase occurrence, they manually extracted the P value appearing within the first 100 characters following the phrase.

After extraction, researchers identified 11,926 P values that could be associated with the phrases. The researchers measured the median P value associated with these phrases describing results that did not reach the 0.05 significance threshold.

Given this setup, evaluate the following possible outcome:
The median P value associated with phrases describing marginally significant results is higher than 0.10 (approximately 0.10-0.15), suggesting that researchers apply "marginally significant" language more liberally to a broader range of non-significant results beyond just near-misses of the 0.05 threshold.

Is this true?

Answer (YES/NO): NO